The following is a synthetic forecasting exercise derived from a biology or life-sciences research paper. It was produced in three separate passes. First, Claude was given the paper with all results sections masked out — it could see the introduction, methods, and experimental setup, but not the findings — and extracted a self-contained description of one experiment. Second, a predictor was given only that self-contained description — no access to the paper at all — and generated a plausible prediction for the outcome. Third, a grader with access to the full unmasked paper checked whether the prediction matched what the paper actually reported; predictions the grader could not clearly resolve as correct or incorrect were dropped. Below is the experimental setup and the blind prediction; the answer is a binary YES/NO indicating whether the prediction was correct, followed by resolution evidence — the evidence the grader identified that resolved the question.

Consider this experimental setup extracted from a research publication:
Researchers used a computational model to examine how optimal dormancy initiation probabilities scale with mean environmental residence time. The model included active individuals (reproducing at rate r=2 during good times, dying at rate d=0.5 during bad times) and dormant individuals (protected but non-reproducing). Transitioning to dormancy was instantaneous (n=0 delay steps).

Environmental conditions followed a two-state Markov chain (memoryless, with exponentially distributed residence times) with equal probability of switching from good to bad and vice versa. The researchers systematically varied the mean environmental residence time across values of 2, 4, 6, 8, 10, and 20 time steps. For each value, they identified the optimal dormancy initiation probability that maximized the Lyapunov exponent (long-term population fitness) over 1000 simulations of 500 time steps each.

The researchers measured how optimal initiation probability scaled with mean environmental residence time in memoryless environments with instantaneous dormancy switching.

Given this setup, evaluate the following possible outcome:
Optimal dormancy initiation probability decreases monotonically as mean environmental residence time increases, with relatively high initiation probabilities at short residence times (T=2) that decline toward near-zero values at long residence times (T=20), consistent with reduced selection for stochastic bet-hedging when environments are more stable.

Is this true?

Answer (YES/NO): NO